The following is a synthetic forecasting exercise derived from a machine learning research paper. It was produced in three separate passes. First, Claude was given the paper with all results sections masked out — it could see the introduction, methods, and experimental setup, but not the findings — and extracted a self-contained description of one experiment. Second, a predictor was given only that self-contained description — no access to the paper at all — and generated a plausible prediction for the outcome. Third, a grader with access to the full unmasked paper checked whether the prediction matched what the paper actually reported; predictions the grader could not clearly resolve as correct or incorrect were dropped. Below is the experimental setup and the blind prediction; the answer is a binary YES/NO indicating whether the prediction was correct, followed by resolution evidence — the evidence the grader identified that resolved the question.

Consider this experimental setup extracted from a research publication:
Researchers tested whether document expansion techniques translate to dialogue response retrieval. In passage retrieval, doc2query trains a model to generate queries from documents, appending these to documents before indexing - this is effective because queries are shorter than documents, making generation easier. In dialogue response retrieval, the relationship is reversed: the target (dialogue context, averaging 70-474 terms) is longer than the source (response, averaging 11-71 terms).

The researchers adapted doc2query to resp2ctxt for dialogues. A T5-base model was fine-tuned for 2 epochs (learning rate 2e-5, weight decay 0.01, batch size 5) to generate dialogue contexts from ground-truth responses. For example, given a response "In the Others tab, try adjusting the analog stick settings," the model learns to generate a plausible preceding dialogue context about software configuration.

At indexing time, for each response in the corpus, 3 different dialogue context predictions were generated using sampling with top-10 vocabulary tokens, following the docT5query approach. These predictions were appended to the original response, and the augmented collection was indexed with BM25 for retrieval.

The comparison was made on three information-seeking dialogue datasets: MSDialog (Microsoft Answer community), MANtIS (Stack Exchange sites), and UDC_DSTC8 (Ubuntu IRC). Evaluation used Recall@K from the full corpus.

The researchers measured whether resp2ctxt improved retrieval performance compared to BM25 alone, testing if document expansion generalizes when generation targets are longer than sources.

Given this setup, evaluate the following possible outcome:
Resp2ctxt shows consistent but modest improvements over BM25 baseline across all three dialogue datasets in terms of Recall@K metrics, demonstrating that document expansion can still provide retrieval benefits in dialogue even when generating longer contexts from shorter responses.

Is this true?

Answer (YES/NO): NO